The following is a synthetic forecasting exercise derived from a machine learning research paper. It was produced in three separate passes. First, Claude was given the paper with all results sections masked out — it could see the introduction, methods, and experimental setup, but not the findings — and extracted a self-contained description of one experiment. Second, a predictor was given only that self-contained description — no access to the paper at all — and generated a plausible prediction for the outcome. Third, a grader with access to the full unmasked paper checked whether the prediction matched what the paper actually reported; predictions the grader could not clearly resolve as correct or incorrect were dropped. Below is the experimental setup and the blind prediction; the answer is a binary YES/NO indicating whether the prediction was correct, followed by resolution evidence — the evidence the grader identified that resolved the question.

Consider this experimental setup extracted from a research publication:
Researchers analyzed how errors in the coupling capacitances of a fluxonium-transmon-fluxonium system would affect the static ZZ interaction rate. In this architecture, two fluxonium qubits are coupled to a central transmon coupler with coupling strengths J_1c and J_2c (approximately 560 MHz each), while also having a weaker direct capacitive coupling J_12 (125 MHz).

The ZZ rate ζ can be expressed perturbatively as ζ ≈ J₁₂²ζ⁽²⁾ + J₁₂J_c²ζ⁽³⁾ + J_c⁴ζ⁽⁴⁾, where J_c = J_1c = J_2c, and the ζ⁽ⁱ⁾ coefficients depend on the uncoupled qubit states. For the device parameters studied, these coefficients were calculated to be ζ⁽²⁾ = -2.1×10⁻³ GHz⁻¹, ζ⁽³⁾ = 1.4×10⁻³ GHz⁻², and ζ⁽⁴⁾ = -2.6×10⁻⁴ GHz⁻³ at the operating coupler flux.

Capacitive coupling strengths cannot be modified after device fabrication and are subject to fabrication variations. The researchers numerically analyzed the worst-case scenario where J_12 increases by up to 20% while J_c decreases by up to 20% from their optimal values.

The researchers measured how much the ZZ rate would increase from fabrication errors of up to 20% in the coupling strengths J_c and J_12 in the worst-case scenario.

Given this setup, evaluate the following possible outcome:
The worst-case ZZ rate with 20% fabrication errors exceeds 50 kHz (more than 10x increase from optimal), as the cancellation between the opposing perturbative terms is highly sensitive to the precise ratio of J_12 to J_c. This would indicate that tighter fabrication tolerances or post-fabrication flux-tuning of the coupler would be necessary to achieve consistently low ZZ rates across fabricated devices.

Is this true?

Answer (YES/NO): NO